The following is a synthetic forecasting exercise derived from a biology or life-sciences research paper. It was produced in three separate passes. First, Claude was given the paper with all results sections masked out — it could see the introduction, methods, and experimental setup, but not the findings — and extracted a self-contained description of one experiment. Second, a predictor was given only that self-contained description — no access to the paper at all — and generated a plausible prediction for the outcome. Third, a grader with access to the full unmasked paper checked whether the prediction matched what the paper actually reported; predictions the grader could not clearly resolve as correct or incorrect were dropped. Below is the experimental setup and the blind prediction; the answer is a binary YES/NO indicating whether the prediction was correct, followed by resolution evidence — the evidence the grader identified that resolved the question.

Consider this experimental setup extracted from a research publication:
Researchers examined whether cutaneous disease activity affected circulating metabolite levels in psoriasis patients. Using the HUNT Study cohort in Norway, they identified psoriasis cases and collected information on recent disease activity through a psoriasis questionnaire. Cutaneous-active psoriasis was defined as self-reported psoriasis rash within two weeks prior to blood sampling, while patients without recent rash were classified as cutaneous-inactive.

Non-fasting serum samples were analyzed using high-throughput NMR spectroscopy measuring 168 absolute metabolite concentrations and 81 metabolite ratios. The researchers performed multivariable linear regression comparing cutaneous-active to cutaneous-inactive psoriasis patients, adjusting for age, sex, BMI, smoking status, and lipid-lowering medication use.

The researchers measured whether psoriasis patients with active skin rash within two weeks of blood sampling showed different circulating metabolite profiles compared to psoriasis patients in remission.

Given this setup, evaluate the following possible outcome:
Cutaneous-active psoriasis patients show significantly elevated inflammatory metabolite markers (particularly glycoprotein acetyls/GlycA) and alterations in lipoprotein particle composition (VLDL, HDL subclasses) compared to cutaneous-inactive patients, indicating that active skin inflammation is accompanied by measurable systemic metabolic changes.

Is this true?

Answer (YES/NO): NO